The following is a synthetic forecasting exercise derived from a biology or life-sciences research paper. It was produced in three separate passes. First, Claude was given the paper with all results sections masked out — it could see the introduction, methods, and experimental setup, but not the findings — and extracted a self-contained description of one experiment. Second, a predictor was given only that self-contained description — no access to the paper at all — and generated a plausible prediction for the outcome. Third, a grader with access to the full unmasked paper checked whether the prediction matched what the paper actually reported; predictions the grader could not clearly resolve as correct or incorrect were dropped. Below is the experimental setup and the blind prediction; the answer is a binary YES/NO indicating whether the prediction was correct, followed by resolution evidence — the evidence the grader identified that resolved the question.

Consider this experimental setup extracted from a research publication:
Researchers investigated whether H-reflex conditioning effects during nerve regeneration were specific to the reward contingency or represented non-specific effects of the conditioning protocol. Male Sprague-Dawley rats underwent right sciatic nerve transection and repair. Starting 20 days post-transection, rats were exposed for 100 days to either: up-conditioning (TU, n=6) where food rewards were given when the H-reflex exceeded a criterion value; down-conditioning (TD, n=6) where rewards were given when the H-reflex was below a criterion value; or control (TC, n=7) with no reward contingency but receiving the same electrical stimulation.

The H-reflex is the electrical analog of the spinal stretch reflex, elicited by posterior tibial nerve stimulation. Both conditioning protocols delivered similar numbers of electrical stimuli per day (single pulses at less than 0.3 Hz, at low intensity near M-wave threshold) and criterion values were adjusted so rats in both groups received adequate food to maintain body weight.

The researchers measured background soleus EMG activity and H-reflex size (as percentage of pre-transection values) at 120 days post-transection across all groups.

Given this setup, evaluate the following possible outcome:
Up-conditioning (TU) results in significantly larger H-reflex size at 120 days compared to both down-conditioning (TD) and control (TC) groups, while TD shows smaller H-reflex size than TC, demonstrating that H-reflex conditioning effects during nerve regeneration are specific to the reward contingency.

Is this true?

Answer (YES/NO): NO